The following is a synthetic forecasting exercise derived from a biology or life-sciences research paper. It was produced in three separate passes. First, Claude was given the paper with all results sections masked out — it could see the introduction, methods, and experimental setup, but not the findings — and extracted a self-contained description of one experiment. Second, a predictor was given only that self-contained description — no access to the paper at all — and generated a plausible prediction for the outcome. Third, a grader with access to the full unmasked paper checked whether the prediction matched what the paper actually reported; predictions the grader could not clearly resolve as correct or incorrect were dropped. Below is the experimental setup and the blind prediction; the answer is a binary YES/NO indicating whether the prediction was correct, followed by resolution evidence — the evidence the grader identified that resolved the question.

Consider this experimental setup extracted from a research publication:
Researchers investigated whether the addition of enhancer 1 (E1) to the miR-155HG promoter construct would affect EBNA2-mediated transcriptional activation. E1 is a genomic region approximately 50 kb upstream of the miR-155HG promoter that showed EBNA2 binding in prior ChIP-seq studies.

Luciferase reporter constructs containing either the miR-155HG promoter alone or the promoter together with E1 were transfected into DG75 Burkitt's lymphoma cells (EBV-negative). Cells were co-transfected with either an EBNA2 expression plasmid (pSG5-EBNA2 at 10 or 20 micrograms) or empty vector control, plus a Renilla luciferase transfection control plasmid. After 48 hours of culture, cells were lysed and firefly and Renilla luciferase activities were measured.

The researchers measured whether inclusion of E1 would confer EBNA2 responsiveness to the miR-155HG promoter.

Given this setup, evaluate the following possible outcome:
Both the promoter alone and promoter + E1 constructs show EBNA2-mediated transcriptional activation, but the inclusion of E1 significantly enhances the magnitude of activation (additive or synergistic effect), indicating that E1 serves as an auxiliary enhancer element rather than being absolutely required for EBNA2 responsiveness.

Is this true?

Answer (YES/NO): NO